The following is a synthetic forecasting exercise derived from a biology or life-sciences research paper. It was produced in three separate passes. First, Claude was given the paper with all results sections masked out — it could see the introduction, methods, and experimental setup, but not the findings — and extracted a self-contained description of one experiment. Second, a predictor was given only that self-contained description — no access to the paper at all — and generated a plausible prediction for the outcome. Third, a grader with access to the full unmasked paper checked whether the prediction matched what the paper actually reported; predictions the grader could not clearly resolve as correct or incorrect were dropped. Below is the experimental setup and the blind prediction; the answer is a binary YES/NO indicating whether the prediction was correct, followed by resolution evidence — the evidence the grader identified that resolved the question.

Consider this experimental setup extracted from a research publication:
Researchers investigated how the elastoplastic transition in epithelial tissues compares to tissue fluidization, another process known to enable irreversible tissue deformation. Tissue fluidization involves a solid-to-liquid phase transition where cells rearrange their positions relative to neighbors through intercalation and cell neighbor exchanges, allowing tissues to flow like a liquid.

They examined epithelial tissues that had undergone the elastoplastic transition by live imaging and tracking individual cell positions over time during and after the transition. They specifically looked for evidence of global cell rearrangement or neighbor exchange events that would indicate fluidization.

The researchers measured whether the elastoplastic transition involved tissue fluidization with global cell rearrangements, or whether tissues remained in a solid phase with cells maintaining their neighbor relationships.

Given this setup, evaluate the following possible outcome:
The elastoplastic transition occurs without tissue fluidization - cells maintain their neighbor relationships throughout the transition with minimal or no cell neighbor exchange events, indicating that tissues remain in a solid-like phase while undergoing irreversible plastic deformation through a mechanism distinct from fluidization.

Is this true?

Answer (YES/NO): YES